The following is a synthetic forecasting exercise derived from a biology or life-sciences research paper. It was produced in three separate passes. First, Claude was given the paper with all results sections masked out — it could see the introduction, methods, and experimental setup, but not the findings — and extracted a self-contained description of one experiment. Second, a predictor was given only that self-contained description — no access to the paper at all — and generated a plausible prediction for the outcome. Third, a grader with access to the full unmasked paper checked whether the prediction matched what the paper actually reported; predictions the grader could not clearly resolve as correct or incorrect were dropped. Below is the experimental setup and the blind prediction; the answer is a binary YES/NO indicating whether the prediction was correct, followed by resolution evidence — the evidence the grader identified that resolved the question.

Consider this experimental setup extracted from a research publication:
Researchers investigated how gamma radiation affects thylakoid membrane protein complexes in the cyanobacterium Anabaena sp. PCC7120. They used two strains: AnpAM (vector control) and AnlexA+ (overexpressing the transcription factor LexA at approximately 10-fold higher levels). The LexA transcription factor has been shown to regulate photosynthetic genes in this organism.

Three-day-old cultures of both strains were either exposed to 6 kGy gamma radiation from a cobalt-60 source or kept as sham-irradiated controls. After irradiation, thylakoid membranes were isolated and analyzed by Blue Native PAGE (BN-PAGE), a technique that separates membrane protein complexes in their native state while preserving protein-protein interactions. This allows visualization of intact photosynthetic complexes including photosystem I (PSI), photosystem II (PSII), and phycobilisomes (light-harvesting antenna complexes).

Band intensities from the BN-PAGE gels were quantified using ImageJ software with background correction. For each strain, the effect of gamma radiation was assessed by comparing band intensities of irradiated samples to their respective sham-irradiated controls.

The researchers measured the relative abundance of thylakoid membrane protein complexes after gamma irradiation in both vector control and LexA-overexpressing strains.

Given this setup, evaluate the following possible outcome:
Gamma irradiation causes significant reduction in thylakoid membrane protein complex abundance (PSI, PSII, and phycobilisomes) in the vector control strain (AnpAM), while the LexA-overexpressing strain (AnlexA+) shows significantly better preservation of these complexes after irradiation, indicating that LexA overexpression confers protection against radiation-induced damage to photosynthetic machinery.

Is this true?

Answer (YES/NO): NO